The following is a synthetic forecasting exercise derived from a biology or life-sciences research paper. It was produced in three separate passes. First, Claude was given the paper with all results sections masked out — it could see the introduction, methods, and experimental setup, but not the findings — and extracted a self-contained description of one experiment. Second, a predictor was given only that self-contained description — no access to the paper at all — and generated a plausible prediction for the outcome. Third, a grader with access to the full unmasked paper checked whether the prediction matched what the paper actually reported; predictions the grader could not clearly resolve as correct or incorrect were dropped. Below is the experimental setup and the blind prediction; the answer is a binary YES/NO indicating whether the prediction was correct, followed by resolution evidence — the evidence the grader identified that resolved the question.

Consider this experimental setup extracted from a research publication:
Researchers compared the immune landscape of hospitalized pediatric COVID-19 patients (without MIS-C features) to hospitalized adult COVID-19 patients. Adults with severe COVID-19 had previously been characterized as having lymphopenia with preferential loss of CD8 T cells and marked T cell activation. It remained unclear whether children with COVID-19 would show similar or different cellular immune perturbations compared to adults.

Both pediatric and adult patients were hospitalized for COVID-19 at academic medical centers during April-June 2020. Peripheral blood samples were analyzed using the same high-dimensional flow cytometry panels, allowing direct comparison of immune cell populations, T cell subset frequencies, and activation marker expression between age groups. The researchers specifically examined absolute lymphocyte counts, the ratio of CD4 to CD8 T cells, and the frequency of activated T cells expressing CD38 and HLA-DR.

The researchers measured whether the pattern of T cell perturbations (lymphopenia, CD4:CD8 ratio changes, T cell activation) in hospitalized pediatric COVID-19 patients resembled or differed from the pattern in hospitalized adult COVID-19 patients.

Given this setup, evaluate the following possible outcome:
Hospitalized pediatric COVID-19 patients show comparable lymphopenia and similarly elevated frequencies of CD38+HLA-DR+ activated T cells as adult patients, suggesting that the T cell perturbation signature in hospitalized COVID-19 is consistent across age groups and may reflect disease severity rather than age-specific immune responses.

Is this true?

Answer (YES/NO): NO